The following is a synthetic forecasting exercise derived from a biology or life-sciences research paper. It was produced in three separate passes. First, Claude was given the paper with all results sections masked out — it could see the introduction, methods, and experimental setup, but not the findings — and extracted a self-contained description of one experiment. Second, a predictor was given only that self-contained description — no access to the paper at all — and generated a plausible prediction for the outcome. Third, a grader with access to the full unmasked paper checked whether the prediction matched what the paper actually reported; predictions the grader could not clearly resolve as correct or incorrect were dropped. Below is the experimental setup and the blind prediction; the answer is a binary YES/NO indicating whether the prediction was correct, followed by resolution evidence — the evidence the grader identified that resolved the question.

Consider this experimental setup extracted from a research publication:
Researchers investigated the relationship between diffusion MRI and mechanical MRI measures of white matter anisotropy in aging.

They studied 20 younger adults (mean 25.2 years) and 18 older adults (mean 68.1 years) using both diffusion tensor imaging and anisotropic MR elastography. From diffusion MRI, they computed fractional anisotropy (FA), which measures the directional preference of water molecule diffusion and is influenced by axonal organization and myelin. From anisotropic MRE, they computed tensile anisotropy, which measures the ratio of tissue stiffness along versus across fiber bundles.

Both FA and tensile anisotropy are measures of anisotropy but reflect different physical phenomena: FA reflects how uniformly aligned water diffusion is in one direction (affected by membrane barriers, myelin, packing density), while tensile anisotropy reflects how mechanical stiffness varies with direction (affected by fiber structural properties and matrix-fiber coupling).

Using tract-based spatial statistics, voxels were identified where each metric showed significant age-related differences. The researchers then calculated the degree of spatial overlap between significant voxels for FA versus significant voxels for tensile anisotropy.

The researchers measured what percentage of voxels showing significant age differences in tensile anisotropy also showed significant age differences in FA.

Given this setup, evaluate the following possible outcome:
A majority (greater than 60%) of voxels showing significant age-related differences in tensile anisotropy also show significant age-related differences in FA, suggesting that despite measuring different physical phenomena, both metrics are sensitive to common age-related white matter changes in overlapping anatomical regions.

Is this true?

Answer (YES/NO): NO